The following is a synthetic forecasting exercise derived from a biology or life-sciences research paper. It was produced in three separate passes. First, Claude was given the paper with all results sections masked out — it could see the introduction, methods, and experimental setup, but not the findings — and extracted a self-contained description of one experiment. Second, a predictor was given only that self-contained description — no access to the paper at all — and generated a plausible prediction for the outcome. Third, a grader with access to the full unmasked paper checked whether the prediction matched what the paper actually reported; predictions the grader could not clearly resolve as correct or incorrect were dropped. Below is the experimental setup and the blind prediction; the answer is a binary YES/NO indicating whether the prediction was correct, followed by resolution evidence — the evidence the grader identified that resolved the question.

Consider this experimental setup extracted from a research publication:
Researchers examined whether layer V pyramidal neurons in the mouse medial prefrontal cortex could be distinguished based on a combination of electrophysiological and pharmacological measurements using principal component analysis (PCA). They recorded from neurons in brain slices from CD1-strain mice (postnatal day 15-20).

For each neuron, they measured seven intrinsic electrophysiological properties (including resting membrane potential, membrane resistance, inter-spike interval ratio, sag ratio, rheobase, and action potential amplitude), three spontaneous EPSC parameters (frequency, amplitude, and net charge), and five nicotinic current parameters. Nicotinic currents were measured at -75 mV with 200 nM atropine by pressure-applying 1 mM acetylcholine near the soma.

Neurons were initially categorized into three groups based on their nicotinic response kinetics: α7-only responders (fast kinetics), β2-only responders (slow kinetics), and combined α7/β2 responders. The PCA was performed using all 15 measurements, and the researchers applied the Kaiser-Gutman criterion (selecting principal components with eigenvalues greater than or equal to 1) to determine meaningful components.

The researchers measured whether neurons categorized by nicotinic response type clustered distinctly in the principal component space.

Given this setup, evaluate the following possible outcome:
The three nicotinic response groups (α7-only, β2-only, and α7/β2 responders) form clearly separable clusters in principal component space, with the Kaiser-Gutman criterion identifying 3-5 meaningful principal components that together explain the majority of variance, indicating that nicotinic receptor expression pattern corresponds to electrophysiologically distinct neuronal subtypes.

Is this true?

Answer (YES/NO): NO